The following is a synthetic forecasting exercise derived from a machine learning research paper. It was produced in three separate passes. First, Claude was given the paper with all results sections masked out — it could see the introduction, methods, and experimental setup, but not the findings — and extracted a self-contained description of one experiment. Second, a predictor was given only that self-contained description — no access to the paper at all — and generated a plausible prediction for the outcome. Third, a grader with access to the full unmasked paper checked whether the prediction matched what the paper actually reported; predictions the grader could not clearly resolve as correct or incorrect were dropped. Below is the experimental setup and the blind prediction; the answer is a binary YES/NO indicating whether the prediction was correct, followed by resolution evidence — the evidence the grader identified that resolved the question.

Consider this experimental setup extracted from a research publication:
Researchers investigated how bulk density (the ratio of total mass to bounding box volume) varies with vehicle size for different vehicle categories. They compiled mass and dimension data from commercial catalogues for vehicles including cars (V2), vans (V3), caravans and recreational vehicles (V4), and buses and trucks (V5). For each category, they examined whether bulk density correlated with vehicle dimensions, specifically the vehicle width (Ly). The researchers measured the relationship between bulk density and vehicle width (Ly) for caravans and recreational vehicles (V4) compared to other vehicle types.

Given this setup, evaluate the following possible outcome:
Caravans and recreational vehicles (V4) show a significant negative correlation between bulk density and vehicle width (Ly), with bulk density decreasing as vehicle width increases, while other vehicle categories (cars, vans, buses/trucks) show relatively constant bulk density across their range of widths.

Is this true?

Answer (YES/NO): NO